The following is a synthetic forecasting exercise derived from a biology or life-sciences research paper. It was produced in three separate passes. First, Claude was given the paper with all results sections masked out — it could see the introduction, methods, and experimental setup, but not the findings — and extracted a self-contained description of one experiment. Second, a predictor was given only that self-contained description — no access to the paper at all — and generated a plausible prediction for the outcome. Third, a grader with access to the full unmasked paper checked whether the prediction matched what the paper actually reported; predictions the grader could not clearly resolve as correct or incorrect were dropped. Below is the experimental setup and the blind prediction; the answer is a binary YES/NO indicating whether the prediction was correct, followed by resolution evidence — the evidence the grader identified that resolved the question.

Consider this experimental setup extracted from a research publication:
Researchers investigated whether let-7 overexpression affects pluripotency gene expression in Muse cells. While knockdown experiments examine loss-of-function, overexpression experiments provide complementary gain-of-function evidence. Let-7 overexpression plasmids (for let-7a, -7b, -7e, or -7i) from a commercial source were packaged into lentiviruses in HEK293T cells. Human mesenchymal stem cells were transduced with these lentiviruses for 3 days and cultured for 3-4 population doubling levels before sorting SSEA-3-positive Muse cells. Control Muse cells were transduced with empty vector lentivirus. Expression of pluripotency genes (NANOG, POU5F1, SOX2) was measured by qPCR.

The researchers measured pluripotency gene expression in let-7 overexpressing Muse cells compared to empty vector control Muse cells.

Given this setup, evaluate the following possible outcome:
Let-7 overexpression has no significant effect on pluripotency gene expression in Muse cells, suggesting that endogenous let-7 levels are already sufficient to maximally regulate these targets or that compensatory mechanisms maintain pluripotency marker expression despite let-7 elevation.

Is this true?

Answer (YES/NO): YES